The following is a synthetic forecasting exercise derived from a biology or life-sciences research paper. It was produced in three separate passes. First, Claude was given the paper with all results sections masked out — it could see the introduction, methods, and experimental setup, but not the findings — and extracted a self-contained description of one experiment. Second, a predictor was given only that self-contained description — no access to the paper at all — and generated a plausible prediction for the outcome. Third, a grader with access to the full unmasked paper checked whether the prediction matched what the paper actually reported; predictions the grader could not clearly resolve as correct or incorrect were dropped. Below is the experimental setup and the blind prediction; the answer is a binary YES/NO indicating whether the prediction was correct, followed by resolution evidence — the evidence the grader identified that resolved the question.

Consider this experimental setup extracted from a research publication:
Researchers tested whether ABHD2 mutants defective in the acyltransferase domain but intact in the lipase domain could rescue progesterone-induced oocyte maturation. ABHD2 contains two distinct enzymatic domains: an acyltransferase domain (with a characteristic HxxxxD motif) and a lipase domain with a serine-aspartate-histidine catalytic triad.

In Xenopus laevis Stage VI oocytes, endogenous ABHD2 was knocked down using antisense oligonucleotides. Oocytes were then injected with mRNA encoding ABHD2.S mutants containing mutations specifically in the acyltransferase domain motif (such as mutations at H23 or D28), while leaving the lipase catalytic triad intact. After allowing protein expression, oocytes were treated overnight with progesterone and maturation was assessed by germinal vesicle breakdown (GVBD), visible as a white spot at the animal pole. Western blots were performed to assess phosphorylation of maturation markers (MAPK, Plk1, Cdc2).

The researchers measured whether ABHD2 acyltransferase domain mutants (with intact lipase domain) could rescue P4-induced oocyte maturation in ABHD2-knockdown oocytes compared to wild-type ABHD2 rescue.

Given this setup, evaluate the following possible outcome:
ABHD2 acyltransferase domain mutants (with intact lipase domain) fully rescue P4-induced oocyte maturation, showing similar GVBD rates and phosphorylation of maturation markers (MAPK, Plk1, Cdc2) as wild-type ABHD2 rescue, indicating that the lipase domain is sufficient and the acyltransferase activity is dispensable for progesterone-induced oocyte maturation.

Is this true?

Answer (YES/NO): YES